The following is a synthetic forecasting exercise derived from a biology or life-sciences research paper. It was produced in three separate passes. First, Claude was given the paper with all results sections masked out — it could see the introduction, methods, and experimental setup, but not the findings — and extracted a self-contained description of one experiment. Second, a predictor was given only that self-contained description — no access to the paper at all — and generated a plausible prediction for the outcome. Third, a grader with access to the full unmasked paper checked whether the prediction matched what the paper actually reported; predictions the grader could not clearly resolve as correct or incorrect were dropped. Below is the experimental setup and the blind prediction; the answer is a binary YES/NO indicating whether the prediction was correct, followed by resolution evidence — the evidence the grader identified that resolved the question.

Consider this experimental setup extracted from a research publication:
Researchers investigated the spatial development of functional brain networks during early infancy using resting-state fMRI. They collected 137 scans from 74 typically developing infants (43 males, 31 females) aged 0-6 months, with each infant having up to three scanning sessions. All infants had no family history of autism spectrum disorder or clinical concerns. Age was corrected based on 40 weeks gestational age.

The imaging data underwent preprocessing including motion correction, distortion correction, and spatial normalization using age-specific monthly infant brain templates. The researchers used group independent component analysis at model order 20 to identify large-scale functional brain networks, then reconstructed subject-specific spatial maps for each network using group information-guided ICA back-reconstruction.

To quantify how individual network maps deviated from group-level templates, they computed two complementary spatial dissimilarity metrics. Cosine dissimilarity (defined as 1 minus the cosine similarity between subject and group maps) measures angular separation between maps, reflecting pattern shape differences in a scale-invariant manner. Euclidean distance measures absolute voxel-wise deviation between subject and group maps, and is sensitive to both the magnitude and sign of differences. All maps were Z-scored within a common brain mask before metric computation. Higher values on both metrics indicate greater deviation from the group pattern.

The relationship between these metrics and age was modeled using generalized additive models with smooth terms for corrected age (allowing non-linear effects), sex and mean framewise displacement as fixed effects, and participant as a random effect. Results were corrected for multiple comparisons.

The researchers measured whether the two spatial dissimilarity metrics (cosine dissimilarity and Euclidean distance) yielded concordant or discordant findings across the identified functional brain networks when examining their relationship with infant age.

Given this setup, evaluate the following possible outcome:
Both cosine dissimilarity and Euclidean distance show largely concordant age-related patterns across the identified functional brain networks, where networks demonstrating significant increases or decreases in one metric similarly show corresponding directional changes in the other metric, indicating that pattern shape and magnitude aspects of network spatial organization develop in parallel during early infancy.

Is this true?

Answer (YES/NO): YES